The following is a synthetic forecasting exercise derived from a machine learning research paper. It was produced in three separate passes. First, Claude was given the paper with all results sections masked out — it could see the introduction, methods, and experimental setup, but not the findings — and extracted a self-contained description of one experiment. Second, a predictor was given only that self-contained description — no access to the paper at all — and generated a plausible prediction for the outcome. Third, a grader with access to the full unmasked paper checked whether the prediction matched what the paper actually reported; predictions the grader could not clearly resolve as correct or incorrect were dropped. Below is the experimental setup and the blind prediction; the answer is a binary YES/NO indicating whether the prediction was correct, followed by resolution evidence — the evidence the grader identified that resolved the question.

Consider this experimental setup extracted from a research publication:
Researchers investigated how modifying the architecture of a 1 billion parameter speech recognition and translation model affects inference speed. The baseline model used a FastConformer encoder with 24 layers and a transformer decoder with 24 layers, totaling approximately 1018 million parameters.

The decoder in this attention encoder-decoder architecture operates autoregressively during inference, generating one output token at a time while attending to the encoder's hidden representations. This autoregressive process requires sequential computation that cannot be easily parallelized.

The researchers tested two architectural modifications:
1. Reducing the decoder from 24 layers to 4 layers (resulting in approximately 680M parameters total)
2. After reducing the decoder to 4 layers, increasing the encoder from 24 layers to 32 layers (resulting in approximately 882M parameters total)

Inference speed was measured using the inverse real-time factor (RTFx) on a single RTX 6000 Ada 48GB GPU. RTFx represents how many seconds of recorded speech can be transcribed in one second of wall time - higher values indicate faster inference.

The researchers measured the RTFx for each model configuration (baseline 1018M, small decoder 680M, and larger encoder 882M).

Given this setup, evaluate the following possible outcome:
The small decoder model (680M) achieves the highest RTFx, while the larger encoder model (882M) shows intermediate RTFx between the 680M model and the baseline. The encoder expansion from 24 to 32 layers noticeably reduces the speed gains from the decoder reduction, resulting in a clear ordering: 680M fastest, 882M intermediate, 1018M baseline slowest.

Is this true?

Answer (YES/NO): NO